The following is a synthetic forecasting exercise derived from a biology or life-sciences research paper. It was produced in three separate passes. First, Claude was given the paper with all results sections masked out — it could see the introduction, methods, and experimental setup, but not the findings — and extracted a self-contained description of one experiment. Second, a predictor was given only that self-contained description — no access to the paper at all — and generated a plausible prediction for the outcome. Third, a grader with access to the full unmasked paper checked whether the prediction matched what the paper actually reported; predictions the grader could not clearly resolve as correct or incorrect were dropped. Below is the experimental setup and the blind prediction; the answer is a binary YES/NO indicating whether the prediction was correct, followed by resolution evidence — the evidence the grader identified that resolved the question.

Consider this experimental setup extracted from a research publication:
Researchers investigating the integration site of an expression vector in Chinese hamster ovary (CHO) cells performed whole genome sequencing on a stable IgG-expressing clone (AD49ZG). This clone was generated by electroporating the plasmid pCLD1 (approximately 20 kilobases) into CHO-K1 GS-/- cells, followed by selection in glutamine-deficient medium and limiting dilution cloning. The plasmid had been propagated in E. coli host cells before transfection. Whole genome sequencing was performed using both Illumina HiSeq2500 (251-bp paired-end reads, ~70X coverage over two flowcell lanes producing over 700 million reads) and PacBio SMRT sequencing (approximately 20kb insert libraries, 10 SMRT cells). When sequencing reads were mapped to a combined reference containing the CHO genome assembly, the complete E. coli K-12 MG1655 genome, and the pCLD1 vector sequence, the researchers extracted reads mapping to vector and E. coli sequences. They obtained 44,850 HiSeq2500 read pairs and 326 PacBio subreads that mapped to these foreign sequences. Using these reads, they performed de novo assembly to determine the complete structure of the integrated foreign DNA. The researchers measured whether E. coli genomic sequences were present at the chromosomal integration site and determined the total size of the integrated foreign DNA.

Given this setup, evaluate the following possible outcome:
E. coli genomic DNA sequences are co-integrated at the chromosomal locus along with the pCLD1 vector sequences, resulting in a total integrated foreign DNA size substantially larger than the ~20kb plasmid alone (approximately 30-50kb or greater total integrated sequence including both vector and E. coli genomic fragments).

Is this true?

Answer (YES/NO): YES